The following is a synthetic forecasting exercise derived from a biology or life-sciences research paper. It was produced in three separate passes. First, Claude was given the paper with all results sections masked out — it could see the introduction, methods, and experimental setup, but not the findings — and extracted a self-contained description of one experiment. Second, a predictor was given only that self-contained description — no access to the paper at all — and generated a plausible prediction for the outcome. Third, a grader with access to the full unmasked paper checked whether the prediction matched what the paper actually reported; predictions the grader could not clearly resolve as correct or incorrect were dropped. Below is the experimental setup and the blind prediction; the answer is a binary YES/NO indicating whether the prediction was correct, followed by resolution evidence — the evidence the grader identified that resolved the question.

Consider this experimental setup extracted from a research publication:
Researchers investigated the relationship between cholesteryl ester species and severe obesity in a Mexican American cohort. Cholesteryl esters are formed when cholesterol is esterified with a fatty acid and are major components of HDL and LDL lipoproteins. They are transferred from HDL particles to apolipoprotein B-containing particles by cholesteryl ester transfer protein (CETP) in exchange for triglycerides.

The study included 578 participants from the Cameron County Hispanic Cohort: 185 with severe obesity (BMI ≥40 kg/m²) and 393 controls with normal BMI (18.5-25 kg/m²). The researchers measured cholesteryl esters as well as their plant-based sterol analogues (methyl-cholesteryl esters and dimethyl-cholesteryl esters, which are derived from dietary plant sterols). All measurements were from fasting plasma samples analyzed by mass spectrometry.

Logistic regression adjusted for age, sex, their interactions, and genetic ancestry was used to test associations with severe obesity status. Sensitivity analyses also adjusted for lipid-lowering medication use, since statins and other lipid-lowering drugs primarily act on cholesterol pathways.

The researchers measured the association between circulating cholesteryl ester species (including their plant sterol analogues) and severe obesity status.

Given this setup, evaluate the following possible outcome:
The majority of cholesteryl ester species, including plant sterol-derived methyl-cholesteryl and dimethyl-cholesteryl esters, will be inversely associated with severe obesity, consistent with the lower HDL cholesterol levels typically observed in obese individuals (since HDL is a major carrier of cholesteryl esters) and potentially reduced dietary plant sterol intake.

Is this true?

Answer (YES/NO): YES